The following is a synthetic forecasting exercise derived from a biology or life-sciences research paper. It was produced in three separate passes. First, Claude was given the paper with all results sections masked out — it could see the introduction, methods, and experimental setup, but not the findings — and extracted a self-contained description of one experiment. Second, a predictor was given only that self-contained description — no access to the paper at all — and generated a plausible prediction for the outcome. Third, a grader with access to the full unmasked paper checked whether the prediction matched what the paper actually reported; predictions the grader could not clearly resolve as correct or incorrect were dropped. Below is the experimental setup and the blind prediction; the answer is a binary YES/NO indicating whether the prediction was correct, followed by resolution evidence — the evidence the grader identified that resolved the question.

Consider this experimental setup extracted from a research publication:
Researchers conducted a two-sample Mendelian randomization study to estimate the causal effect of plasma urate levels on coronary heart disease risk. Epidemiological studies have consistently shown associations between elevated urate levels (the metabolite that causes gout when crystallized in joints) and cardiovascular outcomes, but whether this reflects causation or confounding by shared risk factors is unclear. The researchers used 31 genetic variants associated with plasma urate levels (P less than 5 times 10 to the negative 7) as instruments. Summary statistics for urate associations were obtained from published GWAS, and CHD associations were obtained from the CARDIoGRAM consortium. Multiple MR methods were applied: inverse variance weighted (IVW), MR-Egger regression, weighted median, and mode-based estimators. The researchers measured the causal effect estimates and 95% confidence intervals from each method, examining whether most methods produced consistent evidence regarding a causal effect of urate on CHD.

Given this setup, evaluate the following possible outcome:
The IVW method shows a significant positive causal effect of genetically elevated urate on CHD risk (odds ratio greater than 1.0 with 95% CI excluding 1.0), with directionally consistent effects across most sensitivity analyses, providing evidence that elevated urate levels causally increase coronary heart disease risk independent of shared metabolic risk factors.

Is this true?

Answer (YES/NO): NO